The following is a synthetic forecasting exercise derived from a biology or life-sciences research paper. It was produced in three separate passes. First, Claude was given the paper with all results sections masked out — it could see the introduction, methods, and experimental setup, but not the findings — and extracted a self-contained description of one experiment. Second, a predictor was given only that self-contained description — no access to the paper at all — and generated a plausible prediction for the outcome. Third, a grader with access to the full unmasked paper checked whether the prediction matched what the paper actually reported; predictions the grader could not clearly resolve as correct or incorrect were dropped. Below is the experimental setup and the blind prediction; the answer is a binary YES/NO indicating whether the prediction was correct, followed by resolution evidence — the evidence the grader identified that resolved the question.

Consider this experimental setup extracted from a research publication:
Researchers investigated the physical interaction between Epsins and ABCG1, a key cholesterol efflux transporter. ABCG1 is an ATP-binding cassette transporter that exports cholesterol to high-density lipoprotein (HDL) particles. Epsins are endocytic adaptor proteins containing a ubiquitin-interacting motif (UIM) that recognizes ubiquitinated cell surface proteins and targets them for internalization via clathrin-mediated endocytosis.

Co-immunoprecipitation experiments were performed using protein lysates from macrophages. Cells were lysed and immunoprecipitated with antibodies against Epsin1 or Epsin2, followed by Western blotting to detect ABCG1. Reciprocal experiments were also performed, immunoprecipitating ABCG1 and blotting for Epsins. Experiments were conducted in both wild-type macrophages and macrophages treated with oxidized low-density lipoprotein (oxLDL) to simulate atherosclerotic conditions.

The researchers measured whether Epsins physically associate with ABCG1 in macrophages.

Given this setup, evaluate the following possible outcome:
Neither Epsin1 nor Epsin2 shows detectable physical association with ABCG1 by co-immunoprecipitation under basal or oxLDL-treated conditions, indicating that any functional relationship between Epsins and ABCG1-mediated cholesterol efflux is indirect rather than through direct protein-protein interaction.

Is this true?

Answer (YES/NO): NO